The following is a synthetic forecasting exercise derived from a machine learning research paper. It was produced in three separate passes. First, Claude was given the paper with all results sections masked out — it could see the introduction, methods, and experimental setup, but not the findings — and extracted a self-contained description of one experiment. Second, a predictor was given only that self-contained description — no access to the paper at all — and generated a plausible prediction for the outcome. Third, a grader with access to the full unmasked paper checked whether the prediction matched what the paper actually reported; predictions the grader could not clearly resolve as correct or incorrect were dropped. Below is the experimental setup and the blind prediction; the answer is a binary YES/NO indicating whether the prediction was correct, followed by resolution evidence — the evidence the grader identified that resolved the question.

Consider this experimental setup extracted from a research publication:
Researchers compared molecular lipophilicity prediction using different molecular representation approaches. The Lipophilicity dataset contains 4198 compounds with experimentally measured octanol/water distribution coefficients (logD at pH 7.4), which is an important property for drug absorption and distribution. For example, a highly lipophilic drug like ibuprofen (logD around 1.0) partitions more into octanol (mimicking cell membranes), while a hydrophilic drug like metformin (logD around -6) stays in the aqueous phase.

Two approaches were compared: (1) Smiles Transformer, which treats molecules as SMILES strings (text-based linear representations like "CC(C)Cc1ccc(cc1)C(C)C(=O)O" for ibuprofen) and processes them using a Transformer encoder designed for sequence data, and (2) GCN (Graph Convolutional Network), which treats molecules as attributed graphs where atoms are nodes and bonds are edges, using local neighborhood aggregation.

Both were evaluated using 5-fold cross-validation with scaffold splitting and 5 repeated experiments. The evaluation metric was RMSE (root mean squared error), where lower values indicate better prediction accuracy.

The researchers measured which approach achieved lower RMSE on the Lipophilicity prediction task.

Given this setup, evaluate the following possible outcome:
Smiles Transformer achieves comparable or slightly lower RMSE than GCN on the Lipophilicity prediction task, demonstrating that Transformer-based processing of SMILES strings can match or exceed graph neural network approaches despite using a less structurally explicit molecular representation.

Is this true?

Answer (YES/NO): NO